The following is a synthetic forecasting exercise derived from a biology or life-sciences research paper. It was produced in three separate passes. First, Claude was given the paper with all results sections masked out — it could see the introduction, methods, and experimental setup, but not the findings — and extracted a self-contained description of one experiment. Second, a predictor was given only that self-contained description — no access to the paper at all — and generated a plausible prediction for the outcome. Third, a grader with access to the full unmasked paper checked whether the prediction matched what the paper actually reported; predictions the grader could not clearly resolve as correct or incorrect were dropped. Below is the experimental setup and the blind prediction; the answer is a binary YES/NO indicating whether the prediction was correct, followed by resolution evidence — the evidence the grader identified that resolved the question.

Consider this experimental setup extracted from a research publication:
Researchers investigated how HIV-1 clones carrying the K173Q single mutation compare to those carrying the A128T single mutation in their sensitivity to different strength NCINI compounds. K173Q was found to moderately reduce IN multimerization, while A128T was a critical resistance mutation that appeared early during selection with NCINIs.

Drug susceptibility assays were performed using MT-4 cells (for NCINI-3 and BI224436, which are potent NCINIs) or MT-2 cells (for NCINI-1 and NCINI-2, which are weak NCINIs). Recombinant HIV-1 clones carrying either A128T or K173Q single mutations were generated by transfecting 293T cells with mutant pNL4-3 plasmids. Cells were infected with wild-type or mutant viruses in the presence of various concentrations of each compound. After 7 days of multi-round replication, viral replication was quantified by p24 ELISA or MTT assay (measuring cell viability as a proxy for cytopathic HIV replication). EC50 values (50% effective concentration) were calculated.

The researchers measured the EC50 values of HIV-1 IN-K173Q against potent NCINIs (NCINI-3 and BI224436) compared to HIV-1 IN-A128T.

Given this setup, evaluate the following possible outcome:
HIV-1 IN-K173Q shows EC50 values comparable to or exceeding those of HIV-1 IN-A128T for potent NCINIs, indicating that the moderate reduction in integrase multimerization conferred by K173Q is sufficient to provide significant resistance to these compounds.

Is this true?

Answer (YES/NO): NO